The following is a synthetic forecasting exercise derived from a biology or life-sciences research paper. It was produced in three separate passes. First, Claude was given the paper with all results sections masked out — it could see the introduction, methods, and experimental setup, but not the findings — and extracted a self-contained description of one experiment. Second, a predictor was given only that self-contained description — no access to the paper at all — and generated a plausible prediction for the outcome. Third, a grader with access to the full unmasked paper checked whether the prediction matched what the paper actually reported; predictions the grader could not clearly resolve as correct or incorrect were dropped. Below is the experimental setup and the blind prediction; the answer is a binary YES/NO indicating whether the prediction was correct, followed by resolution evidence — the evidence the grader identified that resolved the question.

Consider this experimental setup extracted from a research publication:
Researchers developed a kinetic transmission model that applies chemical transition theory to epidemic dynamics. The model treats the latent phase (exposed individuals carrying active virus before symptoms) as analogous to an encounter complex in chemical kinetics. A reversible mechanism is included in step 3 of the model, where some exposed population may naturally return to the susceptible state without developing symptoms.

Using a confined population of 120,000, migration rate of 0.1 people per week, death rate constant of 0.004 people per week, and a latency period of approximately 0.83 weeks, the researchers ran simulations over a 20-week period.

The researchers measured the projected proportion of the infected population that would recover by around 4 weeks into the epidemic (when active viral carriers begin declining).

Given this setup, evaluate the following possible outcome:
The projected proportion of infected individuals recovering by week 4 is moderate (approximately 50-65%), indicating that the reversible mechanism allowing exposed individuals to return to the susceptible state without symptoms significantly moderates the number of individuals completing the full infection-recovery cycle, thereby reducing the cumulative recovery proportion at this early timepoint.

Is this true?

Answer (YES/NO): YES